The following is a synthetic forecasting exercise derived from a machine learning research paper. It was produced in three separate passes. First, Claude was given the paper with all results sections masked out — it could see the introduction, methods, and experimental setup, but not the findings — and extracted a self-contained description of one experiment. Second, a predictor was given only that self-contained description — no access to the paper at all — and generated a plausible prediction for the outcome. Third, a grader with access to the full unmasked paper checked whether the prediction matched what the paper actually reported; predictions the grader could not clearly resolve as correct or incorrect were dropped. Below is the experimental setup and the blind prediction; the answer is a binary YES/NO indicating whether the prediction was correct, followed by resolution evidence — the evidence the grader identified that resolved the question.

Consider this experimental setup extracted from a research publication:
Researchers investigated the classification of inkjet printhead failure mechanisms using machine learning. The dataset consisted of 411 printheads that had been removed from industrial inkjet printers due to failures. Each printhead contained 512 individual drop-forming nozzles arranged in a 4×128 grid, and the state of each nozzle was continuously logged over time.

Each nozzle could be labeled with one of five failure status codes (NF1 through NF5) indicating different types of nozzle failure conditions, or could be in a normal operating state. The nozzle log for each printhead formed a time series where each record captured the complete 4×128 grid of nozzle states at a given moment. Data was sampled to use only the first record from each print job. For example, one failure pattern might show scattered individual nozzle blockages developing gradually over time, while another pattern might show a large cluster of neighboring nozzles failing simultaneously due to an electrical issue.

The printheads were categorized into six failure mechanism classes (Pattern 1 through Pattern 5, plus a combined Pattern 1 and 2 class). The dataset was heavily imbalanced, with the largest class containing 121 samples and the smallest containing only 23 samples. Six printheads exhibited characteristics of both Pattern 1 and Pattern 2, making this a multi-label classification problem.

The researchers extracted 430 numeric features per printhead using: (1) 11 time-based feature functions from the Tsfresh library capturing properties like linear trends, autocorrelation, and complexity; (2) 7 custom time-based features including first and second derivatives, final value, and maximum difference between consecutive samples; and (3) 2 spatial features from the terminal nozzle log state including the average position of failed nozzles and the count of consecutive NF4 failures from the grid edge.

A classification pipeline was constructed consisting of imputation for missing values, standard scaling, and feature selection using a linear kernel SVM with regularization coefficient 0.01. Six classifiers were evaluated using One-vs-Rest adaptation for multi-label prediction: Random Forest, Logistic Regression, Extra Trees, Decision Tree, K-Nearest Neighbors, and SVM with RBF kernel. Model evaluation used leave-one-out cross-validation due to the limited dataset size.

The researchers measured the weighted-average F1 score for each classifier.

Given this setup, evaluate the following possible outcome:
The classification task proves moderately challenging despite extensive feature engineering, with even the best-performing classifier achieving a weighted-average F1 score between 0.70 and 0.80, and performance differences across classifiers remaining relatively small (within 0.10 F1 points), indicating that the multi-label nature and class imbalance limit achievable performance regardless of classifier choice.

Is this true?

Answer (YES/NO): NO